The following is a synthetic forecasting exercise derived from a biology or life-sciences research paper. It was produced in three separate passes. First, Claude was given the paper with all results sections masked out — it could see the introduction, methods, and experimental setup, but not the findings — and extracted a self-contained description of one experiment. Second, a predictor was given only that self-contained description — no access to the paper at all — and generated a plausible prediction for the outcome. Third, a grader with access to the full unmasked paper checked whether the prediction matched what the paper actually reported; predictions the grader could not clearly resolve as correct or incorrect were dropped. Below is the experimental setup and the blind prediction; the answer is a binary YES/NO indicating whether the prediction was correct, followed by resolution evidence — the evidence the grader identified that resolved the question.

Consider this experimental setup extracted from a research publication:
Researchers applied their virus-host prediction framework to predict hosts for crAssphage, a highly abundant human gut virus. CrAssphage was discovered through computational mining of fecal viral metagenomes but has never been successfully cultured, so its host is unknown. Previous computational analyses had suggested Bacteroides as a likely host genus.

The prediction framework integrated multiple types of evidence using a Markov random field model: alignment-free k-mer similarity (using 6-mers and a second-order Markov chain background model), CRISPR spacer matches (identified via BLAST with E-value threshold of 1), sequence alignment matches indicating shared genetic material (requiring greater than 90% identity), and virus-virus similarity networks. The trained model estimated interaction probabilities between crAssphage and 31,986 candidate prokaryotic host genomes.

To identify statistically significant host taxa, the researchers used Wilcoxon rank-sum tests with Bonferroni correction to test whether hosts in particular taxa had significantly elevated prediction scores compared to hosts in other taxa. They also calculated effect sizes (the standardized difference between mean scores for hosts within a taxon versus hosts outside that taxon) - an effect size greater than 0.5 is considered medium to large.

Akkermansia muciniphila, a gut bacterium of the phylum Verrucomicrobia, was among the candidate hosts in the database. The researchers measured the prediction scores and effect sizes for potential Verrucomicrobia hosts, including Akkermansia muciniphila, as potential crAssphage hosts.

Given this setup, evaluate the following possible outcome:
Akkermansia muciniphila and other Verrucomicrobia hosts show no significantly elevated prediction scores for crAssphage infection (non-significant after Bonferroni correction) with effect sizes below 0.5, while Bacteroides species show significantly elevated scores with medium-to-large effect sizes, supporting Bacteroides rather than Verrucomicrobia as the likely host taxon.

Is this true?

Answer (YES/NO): NO